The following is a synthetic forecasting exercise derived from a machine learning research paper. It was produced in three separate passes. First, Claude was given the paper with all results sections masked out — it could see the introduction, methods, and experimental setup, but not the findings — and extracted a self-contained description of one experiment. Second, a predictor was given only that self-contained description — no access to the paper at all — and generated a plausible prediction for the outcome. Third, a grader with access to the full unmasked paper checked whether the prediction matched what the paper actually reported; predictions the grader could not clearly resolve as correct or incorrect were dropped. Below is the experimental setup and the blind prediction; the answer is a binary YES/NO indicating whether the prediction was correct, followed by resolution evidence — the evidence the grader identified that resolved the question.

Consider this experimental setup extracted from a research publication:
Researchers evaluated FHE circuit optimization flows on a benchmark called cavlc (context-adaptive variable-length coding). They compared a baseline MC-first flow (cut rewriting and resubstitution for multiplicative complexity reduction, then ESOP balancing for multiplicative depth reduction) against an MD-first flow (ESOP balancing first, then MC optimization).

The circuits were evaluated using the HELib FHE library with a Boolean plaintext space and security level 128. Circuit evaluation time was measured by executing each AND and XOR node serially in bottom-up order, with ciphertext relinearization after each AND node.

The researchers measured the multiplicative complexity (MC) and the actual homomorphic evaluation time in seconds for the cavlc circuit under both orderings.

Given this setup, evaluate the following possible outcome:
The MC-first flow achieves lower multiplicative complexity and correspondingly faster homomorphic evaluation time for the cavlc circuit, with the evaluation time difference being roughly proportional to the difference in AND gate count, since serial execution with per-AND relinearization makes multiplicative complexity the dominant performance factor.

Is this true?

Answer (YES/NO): NO